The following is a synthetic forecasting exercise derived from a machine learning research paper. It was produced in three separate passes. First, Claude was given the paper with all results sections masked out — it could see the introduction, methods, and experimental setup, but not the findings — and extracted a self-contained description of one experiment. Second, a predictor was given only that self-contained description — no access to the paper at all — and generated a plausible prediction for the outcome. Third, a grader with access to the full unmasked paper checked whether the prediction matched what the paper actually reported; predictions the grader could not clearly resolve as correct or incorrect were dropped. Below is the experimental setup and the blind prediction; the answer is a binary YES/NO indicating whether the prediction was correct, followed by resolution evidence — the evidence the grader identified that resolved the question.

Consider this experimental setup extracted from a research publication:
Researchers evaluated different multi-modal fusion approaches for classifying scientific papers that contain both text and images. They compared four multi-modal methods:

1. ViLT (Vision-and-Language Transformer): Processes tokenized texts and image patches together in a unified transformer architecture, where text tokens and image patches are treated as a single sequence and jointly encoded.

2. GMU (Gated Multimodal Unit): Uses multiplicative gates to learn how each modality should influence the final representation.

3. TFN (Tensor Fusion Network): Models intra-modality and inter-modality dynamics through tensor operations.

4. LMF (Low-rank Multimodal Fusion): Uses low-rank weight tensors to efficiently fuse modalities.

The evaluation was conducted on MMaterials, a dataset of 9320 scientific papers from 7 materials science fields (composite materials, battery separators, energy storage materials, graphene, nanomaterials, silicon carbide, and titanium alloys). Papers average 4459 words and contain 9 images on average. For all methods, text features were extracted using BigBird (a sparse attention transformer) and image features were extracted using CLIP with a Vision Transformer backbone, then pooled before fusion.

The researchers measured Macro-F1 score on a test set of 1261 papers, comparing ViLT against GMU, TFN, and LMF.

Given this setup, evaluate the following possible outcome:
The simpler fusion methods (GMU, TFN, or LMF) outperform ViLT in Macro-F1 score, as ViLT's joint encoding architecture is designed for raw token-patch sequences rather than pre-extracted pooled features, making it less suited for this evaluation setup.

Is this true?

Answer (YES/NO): YES